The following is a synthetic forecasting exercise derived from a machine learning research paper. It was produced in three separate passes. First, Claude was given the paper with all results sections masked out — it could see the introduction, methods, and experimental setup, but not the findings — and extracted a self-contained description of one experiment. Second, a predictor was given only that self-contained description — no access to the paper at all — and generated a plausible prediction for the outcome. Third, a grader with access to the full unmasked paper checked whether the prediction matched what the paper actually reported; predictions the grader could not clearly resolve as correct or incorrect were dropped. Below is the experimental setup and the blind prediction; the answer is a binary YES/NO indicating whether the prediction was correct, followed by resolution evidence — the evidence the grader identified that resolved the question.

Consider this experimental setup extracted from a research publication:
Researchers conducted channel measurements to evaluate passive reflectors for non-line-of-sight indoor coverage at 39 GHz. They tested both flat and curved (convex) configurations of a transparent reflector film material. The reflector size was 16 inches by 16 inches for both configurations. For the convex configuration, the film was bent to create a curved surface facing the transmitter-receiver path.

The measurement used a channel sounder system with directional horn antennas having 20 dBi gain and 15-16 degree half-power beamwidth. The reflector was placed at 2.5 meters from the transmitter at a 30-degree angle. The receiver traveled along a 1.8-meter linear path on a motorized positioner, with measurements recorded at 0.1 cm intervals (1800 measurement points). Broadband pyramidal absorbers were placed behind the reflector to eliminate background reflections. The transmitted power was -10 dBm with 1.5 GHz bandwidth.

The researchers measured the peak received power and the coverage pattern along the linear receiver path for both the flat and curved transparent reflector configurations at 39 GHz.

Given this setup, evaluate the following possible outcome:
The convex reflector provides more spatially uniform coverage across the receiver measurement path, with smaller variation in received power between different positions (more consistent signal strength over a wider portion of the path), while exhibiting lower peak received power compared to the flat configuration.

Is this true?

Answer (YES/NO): YES